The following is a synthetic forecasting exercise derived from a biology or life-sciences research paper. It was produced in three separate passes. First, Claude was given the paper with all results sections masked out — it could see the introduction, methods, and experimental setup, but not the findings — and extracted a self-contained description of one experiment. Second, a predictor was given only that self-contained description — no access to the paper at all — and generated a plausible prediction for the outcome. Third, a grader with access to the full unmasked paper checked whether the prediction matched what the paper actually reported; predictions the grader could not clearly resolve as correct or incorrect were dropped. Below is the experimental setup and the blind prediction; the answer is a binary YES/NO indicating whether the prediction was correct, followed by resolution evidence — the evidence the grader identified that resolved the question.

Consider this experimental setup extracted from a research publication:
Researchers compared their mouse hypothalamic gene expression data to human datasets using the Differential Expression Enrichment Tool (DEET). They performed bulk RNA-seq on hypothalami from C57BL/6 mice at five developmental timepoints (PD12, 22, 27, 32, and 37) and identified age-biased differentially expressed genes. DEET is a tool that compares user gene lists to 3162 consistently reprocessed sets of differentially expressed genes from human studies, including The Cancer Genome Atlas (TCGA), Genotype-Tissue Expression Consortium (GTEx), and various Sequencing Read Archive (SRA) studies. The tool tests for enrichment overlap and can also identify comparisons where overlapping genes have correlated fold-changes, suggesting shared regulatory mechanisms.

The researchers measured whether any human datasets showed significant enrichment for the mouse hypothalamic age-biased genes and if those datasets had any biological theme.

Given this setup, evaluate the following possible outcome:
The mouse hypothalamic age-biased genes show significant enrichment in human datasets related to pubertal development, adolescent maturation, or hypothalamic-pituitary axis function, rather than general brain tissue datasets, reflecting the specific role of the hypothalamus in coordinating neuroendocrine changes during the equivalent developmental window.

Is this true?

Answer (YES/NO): NO